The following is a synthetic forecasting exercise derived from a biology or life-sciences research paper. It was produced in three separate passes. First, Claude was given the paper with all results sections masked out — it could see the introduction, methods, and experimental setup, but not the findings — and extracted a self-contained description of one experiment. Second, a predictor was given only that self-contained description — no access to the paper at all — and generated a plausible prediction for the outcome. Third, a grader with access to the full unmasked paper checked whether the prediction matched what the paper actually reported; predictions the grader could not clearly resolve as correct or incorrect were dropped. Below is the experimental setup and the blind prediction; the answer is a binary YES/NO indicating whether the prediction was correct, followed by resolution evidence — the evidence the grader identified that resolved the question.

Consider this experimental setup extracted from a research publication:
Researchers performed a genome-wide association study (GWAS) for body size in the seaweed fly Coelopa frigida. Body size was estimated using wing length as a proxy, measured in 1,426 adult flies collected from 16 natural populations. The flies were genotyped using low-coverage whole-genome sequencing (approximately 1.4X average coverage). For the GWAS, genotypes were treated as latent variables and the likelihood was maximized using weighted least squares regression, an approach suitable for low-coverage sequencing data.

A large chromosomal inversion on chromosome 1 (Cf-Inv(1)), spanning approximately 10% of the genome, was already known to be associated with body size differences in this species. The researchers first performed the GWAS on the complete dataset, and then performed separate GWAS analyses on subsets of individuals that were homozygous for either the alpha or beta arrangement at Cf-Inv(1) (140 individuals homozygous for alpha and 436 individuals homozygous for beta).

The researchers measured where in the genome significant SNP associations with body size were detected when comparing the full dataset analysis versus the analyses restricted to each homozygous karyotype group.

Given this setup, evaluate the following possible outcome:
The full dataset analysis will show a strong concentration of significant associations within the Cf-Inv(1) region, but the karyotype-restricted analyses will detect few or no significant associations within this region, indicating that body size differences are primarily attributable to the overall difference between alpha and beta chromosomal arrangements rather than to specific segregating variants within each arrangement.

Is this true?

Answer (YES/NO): YES